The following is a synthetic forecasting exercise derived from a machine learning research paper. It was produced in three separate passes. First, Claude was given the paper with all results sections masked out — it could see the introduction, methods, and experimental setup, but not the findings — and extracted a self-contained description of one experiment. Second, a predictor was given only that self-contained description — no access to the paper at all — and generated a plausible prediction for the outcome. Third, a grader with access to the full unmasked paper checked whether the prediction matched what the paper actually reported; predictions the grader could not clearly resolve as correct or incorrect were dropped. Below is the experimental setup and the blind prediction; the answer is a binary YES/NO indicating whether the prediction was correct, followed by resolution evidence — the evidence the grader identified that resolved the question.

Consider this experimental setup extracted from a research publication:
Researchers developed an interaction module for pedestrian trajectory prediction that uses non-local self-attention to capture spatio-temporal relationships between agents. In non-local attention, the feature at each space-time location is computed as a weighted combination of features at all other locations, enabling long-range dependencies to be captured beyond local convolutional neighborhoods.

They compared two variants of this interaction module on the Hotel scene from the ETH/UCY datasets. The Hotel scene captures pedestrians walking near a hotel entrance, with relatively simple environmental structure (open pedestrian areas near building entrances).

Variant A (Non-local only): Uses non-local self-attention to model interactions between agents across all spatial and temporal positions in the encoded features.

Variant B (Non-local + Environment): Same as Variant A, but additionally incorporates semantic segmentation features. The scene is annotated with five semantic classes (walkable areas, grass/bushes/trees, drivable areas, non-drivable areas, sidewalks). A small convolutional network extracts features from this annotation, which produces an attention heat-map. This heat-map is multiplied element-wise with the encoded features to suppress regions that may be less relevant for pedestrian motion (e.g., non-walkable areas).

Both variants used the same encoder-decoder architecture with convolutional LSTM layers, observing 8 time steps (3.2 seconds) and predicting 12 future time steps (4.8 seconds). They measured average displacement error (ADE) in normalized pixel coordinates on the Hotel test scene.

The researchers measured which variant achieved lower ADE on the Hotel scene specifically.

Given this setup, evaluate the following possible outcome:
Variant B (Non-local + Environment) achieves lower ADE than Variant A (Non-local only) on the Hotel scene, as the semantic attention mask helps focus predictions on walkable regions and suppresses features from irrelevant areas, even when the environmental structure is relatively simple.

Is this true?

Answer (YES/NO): NO